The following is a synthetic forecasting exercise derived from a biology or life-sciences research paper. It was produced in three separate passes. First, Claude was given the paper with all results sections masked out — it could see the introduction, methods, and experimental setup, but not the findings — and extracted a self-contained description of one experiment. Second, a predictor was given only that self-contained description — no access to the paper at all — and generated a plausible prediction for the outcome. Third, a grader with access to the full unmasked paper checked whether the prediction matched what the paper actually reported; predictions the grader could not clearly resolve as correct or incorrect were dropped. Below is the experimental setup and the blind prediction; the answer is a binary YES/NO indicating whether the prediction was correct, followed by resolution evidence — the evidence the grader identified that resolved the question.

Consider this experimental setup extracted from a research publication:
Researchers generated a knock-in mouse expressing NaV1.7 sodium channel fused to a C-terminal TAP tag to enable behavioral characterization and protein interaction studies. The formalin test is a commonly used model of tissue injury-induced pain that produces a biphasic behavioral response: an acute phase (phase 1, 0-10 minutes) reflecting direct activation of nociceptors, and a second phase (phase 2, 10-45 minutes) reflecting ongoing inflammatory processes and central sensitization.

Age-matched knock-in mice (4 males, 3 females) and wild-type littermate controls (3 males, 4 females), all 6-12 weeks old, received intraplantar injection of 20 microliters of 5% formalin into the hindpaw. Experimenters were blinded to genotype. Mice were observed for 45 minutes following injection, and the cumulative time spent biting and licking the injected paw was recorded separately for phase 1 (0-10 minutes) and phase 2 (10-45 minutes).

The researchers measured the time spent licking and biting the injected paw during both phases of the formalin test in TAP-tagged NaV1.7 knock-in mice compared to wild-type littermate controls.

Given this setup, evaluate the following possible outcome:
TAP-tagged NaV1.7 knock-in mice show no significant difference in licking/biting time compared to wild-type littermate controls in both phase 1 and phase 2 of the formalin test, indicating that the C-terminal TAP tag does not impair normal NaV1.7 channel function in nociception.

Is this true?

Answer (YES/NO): YES